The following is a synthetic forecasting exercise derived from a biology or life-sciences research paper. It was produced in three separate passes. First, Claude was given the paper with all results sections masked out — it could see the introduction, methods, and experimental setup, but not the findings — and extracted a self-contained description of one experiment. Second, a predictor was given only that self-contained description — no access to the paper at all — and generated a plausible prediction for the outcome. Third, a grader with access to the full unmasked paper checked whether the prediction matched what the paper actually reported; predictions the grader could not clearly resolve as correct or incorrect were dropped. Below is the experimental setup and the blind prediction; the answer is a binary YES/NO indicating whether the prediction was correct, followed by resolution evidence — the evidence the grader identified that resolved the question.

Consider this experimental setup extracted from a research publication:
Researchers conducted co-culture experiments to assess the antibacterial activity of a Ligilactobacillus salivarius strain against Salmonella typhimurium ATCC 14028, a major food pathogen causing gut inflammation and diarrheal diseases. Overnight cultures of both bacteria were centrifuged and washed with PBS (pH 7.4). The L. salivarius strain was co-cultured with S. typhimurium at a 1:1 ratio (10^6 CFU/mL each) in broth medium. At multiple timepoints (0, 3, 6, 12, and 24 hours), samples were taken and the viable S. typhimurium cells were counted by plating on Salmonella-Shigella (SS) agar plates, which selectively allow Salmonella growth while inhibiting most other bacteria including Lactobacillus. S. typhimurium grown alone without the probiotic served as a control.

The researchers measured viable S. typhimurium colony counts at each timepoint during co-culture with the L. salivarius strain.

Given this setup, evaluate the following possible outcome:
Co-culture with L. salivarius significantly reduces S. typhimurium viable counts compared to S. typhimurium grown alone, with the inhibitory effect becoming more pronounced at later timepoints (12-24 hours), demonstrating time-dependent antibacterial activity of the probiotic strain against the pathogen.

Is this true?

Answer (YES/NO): YES